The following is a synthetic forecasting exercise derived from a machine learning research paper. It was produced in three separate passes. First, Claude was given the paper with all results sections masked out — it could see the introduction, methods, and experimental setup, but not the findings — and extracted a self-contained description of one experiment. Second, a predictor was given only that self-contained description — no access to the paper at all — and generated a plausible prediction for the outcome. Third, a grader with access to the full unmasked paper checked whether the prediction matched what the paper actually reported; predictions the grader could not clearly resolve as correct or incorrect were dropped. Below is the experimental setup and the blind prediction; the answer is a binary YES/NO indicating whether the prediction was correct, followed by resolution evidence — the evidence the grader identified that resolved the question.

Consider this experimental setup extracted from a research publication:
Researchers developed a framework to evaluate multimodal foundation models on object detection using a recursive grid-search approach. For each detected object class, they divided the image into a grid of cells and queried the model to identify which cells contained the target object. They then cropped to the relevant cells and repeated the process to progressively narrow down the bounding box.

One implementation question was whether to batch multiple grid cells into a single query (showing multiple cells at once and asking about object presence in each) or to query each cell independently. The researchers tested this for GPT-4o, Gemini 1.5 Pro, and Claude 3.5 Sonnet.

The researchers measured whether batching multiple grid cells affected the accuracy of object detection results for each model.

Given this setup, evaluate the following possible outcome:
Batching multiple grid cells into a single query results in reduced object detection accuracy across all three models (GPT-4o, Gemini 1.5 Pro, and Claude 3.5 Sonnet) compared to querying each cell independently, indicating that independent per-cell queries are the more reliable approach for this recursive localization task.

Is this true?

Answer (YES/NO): NO